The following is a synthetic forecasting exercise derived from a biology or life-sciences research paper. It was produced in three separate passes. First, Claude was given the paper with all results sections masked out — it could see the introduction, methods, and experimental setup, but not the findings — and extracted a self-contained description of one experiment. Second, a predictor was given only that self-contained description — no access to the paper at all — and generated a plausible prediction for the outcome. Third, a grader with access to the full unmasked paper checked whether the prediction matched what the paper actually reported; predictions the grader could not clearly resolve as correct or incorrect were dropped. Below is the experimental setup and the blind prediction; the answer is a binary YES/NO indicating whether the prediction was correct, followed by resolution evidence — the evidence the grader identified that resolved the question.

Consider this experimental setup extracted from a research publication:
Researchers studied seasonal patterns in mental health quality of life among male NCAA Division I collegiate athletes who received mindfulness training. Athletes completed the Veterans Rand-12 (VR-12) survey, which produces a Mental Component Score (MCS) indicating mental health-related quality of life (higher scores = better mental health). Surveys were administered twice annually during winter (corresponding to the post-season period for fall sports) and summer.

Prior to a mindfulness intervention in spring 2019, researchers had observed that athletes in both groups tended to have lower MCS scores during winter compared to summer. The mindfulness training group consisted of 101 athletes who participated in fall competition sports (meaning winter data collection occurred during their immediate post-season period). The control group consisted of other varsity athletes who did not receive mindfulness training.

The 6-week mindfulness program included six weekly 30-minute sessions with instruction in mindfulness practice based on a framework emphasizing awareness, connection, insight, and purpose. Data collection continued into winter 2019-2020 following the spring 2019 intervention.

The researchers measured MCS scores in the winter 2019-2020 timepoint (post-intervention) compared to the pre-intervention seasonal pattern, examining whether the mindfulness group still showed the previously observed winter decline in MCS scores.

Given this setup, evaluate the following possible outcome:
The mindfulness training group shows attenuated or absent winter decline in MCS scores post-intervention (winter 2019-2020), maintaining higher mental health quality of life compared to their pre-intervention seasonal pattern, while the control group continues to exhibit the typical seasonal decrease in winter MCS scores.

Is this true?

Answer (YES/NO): YES